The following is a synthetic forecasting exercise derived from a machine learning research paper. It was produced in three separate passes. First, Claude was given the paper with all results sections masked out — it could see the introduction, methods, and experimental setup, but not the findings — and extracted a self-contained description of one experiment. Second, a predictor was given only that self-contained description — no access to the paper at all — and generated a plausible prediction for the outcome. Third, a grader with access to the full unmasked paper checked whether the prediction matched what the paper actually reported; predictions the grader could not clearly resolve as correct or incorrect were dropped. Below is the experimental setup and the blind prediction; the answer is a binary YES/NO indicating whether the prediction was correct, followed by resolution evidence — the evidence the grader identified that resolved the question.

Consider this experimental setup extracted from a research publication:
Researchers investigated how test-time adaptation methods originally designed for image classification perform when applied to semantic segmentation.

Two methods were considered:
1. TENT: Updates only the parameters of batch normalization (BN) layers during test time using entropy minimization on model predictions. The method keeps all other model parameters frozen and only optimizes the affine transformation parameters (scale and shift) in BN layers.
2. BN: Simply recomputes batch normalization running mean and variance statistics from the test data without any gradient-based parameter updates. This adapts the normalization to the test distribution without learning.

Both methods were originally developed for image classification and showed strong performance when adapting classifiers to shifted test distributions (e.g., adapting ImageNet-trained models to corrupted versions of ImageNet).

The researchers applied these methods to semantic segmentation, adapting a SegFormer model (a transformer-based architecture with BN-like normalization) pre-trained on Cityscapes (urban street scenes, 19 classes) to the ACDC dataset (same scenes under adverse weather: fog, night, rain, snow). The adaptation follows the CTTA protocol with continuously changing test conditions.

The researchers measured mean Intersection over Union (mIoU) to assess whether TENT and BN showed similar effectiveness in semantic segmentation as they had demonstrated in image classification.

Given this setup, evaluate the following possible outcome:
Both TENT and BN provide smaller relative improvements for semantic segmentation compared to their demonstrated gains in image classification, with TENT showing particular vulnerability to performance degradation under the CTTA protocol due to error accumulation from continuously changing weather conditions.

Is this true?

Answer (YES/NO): NO